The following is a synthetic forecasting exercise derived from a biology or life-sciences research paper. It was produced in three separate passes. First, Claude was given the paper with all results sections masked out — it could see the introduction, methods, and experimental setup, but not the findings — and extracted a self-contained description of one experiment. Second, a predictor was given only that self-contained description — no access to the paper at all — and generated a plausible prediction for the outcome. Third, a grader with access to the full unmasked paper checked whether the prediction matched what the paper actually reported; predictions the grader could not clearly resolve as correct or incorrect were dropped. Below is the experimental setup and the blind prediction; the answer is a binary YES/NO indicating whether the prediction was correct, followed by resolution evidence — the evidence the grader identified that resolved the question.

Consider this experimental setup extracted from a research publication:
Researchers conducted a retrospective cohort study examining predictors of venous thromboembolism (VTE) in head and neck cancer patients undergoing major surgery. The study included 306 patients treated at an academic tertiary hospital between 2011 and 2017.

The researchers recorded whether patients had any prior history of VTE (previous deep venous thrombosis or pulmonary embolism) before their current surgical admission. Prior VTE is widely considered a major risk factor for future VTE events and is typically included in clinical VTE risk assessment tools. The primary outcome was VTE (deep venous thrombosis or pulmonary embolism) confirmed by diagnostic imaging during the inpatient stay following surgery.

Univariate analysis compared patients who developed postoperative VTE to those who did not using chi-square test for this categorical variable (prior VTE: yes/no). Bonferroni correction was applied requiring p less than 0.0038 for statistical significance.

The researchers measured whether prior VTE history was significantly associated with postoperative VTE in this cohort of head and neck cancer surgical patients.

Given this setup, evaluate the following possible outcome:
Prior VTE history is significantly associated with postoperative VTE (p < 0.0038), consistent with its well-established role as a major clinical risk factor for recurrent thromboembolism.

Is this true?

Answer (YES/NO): NO